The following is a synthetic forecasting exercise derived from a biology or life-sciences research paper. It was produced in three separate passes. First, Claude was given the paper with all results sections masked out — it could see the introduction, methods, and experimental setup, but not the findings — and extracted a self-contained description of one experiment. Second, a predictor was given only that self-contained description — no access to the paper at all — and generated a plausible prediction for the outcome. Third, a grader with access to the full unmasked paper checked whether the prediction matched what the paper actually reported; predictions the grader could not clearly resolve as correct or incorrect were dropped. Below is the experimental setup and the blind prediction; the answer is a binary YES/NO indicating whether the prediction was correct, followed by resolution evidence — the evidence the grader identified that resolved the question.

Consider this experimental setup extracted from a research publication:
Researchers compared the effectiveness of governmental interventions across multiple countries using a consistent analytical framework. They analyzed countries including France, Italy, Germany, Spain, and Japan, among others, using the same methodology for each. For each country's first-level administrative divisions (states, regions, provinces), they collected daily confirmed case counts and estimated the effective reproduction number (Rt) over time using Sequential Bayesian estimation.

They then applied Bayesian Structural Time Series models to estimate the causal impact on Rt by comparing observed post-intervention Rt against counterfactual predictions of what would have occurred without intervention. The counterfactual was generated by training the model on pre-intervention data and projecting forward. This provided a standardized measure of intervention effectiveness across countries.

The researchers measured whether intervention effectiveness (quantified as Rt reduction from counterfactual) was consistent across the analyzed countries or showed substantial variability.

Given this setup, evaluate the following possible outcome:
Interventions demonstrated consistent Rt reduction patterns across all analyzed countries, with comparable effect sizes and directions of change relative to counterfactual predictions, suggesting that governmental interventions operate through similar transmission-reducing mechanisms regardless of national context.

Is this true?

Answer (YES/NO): NO